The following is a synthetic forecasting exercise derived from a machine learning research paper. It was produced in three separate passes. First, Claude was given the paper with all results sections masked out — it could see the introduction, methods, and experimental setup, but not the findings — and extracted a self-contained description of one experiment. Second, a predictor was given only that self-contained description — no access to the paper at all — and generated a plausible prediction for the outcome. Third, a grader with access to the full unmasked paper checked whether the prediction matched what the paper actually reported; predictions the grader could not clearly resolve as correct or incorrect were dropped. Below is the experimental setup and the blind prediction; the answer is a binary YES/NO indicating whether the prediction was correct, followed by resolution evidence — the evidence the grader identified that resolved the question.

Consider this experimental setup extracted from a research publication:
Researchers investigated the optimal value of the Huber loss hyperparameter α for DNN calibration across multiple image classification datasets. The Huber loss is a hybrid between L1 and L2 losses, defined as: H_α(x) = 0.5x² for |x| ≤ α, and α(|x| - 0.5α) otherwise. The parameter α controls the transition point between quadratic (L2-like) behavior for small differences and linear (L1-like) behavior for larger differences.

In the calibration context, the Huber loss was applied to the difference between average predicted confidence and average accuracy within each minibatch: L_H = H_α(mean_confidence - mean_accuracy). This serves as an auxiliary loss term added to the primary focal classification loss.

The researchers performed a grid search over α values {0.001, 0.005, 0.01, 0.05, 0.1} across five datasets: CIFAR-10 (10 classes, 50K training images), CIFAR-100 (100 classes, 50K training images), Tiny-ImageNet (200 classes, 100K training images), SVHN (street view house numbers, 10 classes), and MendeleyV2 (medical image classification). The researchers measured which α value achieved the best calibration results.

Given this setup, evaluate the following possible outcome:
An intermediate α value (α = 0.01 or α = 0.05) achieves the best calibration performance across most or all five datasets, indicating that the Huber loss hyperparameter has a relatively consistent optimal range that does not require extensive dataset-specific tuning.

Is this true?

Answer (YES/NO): NO